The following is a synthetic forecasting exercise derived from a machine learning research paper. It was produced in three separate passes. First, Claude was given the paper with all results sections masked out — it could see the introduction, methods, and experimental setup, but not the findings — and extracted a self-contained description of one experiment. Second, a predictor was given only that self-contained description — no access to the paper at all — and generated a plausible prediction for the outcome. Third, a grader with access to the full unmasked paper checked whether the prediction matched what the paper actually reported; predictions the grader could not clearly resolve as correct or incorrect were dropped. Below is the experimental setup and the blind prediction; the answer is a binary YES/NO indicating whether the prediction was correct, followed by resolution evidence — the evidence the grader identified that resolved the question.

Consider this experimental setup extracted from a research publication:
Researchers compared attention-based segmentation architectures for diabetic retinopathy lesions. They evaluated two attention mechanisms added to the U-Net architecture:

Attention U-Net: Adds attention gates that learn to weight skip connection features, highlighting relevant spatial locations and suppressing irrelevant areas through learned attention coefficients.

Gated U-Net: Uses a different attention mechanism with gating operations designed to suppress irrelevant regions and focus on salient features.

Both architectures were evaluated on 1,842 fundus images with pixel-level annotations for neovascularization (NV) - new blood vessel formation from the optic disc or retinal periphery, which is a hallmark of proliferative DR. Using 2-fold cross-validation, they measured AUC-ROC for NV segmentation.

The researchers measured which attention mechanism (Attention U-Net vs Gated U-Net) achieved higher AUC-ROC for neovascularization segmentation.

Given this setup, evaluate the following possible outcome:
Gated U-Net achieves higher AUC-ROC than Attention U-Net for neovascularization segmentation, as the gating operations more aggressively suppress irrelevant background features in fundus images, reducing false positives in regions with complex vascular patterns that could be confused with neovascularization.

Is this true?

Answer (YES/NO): YES